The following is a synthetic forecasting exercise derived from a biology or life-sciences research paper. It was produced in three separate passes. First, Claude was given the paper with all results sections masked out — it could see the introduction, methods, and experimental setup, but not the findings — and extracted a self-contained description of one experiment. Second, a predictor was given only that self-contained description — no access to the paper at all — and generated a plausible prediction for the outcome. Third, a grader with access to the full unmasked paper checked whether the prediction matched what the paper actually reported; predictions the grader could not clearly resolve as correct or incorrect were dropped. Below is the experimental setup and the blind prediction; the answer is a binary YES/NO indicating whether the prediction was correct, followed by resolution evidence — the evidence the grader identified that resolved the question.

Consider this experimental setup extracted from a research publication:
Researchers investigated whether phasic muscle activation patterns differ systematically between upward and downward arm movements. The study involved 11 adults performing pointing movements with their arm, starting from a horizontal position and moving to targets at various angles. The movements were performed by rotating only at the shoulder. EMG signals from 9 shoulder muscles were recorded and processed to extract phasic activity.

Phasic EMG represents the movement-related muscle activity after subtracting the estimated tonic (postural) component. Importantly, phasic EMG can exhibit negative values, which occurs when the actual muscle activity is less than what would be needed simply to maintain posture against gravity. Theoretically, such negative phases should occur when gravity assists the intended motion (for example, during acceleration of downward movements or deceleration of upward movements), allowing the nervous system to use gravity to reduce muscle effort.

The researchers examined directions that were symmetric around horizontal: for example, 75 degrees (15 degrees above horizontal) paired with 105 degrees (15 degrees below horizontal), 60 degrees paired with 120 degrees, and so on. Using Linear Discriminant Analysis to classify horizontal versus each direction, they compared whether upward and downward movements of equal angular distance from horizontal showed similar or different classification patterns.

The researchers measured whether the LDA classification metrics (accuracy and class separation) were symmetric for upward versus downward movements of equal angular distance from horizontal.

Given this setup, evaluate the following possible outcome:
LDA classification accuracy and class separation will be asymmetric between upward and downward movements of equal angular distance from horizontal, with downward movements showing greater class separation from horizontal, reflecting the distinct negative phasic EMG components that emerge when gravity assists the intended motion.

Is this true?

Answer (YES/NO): YES